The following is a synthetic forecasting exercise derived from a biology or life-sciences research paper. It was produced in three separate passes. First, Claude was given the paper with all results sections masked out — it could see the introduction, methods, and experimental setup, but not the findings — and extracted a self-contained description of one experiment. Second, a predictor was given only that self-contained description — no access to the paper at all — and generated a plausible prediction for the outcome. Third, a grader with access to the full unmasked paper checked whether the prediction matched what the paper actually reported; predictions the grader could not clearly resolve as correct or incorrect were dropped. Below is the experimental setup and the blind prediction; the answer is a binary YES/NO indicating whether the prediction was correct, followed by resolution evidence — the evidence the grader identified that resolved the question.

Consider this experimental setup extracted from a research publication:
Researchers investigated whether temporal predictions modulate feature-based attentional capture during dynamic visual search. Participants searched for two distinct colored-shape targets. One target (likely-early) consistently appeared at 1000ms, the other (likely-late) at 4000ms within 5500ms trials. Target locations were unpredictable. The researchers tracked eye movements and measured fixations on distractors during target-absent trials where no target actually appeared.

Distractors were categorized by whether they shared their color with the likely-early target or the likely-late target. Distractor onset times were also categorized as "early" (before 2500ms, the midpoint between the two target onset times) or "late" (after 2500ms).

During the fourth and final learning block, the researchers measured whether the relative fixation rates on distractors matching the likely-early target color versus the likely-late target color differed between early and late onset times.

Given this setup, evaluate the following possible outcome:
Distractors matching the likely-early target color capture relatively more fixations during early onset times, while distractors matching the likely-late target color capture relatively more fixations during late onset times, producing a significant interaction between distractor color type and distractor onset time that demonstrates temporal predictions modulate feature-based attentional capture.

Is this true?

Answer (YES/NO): YES